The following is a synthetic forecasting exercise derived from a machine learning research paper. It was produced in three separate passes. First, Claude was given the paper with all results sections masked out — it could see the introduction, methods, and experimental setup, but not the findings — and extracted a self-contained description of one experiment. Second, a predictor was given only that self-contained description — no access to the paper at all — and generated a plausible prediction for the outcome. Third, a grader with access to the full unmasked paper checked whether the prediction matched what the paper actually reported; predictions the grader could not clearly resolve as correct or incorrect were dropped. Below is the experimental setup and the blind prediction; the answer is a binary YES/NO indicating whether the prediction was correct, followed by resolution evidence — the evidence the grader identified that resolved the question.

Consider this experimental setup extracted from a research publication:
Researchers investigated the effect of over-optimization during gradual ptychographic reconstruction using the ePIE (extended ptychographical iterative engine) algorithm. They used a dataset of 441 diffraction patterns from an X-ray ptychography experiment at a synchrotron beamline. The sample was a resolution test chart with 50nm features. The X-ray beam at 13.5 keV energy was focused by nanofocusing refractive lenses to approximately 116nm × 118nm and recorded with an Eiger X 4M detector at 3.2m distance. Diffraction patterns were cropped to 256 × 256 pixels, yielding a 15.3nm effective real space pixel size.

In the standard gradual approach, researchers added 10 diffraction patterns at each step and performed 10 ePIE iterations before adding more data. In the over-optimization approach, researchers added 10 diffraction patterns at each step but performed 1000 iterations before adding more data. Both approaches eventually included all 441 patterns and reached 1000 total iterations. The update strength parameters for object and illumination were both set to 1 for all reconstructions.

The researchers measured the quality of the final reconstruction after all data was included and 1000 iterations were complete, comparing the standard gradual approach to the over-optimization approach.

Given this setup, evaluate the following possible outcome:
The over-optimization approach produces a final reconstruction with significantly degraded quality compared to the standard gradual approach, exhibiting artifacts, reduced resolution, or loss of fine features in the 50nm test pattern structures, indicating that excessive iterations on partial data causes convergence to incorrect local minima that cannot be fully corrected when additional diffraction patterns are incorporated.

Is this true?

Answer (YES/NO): NO